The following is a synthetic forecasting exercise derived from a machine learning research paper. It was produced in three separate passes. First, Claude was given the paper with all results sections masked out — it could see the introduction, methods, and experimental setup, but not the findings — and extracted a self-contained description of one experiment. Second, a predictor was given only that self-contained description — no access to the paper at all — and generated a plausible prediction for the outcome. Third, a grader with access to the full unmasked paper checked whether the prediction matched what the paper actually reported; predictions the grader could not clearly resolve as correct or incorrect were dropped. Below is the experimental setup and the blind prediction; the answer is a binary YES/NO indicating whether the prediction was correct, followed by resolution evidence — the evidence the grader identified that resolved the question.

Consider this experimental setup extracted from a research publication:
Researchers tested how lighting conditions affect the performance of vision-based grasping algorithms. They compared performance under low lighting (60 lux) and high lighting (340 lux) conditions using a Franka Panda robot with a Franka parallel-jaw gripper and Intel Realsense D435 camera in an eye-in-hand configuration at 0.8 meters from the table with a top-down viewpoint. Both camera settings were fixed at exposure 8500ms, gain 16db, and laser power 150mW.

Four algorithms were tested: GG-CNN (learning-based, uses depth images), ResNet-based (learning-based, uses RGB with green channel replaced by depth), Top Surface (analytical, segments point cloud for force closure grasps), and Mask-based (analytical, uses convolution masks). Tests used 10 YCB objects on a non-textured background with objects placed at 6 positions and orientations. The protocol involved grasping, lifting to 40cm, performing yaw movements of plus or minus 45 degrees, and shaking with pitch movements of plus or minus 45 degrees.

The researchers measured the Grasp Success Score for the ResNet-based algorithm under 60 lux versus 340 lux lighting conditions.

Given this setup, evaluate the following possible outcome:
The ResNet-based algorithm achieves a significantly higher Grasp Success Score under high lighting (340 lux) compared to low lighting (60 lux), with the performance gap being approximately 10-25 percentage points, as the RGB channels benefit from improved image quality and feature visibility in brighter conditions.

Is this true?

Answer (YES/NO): NO